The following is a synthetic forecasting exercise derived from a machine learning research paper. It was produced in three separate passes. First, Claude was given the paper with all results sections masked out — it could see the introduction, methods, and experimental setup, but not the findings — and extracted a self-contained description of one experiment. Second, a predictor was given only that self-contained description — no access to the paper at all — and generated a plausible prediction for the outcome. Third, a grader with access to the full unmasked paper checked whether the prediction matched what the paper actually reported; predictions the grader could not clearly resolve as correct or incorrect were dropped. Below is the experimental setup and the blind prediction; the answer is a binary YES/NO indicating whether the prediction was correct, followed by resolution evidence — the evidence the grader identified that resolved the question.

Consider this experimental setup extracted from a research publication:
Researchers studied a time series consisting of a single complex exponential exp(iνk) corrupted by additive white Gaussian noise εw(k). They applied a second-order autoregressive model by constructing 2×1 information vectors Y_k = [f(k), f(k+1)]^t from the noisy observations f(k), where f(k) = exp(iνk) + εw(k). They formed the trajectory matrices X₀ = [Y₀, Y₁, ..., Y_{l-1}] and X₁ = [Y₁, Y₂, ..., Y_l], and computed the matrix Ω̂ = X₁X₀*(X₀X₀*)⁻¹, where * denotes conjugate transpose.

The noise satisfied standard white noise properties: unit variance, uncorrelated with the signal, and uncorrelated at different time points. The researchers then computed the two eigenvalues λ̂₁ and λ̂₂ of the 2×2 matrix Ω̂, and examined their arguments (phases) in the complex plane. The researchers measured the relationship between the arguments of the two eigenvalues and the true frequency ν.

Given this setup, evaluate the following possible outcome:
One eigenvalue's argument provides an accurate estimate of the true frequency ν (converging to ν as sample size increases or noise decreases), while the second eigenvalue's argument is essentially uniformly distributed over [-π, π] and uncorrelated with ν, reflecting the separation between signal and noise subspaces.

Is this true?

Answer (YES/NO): NO